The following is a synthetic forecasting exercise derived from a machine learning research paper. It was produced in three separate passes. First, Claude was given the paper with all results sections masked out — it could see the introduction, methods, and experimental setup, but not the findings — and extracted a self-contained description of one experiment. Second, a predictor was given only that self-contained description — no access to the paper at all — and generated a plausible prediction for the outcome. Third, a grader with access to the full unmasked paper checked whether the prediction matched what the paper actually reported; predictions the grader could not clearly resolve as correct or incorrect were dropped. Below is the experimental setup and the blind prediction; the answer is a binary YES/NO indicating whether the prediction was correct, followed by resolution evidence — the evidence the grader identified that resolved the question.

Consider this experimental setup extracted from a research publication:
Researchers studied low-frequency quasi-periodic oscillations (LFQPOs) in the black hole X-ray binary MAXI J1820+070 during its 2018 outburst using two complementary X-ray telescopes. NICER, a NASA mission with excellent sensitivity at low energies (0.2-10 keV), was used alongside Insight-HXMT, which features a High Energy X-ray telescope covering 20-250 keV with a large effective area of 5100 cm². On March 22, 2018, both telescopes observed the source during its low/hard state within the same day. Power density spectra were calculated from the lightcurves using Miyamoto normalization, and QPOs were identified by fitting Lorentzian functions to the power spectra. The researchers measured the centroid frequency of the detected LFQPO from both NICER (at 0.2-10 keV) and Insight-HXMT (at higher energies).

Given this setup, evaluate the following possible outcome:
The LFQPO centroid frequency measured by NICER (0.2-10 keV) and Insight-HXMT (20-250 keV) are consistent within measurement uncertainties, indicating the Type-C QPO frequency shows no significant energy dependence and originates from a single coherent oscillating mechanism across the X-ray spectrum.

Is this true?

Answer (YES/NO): YES